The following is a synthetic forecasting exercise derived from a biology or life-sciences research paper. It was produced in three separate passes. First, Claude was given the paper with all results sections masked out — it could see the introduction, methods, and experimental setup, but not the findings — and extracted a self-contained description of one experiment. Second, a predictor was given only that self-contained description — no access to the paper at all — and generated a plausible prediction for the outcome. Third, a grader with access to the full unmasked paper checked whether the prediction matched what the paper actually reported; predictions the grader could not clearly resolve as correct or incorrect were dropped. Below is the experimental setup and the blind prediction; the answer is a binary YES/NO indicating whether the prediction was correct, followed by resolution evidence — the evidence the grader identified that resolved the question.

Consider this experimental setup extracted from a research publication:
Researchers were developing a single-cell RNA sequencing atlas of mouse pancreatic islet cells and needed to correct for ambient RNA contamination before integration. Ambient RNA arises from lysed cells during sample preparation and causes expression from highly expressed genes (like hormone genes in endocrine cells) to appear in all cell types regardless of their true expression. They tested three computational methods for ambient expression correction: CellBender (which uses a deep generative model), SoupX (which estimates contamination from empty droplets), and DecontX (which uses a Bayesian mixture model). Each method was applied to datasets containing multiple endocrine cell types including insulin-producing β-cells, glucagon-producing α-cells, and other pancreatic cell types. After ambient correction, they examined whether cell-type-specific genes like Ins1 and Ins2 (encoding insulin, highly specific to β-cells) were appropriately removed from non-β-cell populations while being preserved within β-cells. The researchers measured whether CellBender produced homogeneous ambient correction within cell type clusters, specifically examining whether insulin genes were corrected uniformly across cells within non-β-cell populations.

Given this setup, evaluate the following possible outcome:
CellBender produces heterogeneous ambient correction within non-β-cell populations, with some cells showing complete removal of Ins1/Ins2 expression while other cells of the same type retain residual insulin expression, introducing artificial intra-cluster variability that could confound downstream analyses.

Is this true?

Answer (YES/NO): YES